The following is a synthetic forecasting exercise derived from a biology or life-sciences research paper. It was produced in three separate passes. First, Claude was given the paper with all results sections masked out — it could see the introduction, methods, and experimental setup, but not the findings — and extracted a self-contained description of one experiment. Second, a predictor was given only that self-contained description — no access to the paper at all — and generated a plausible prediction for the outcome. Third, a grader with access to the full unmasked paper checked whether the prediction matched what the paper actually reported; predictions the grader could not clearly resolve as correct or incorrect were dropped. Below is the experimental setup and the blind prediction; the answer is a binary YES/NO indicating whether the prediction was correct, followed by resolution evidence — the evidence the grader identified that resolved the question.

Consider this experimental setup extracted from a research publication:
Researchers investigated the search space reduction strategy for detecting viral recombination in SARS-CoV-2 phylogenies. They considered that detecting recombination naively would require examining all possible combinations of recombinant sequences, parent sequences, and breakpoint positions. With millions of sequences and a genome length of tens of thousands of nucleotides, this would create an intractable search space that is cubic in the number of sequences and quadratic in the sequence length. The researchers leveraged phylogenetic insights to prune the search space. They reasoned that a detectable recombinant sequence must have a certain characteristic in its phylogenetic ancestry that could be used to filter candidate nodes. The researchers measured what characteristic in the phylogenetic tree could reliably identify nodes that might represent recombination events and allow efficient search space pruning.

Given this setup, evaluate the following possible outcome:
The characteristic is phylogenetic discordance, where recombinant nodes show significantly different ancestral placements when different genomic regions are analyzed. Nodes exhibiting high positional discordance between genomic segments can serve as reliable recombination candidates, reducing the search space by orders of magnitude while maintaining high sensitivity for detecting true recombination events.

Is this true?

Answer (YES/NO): NO